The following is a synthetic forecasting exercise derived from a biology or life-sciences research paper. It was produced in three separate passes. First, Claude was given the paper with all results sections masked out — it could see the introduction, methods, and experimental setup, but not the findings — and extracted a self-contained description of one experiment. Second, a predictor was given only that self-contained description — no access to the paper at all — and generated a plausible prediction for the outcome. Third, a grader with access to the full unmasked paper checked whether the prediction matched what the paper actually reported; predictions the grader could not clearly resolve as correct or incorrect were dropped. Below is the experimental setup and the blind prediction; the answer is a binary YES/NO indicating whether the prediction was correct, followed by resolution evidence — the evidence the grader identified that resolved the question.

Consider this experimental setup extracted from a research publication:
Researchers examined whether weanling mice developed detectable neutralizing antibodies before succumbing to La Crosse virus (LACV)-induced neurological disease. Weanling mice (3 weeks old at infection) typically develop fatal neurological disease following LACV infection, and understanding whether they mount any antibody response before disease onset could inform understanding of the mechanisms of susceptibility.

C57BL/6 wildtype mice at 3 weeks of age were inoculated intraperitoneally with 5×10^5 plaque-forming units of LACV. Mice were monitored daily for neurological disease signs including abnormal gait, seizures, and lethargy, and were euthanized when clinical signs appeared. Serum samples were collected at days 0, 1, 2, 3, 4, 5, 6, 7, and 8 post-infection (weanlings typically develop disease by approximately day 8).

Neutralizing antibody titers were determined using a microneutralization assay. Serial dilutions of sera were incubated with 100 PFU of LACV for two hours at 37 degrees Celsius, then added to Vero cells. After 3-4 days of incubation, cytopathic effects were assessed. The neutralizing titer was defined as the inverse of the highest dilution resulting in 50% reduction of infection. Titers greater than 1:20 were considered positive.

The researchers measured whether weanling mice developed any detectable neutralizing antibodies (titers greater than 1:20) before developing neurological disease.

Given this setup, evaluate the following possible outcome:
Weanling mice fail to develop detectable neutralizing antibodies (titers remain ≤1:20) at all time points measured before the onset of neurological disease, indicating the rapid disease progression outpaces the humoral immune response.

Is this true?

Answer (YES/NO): NO